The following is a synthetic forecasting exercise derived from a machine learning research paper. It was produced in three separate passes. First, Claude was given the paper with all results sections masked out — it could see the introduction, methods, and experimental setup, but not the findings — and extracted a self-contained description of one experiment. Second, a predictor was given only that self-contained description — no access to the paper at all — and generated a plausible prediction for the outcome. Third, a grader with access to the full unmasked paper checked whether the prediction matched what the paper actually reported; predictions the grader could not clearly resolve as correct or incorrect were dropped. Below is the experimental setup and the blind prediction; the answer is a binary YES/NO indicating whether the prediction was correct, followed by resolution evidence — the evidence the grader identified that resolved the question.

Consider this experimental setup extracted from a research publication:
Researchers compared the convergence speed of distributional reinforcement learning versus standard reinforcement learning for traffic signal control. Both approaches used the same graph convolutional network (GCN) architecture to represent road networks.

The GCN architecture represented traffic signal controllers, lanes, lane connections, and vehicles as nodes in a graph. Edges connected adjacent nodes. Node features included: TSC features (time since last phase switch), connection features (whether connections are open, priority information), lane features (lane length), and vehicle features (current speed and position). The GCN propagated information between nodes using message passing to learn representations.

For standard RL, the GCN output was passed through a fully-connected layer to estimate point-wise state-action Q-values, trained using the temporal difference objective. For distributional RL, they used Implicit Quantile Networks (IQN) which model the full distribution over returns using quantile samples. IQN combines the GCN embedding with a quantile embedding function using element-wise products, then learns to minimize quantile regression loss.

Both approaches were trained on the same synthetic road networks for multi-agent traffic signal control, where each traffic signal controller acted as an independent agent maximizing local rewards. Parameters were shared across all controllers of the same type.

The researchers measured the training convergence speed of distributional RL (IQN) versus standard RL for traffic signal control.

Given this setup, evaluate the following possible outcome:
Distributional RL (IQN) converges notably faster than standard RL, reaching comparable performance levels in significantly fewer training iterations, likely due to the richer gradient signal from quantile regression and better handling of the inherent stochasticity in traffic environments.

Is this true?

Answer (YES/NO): YES